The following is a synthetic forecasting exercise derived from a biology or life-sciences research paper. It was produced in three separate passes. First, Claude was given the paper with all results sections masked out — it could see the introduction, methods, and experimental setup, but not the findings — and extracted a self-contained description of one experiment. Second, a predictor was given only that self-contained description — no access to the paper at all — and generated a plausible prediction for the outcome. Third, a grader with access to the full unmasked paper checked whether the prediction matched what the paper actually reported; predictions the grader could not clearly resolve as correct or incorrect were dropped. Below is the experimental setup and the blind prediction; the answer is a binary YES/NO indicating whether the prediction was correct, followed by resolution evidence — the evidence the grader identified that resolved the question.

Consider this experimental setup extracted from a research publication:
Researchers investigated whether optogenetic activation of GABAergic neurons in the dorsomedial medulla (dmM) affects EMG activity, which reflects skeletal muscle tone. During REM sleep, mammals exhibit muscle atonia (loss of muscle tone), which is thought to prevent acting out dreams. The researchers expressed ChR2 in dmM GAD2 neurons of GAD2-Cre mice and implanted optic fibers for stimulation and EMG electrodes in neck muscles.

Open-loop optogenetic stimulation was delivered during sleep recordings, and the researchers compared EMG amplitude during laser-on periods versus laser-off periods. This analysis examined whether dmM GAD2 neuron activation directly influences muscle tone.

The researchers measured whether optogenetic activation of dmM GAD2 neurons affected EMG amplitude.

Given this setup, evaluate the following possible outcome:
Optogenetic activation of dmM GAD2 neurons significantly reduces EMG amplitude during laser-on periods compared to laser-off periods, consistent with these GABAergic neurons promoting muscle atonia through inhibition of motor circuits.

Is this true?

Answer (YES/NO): NO